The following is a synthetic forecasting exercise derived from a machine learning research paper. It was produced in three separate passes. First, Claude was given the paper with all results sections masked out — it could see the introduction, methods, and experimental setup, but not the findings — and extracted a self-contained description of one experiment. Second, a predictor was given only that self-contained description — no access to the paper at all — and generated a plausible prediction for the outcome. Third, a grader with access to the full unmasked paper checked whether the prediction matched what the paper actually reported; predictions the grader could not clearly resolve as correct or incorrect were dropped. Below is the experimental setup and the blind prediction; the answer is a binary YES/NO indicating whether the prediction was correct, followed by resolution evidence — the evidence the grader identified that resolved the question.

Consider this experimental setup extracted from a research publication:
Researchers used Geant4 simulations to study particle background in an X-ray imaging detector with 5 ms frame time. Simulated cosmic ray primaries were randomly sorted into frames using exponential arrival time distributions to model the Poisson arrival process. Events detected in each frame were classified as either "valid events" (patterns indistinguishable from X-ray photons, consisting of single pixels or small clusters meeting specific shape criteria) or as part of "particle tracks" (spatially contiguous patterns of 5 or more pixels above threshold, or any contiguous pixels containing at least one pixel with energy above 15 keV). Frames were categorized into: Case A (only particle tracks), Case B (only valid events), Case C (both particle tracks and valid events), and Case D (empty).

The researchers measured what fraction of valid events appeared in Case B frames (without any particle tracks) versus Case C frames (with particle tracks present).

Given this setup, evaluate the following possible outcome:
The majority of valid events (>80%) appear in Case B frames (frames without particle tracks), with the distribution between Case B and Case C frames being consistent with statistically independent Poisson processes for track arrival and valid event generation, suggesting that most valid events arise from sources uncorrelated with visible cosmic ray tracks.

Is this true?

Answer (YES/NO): NO